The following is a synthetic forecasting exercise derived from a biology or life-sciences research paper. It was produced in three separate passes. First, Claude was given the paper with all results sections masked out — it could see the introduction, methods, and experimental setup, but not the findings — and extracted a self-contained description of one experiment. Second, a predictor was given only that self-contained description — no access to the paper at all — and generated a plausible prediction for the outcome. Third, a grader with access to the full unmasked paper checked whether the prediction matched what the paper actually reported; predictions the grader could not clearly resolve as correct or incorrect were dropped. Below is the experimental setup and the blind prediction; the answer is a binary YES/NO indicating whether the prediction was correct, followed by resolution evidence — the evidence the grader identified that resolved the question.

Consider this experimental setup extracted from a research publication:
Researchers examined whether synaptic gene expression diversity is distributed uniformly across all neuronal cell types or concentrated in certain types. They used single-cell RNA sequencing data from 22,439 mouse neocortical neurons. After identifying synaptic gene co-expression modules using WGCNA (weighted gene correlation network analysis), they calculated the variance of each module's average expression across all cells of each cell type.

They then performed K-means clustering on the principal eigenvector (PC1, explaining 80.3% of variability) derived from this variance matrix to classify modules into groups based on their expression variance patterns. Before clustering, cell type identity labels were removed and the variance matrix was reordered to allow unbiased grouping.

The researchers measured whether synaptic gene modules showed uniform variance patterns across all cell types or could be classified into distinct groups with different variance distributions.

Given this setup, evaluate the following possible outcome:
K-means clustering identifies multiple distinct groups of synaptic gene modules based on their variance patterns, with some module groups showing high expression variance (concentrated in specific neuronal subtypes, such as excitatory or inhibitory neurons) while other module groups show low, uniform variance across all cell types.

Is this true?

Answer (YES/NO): YES